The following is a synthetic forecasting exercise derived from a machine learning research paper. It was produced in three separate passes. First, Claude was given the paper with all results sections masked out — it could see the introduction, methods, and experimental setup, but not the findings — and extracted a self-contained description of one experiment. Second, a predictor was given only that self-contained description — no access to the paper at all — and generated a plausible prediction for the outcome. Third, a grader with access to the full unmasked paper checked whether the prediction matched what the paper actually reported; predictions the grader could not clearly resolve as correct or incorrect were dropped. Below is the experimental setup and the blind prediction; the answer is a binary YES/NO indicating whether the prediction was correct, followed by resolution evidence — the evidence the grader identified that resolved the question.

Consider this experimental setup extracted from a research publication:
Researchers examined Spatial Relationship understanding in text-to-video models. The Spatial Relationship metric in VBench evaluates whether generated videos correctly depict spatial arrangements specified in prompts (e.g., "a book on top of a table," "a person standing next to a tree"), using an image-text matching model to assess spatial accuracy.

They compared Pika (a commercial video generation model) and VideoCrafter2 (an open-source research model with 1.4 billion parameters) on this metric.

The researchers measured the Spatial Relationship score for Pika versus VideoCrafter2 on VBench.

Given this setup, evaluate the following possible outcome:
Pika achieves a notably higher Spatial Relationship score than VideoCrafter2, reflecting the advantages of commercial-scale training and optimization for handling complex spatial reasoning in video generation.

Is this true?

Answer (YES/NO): YES